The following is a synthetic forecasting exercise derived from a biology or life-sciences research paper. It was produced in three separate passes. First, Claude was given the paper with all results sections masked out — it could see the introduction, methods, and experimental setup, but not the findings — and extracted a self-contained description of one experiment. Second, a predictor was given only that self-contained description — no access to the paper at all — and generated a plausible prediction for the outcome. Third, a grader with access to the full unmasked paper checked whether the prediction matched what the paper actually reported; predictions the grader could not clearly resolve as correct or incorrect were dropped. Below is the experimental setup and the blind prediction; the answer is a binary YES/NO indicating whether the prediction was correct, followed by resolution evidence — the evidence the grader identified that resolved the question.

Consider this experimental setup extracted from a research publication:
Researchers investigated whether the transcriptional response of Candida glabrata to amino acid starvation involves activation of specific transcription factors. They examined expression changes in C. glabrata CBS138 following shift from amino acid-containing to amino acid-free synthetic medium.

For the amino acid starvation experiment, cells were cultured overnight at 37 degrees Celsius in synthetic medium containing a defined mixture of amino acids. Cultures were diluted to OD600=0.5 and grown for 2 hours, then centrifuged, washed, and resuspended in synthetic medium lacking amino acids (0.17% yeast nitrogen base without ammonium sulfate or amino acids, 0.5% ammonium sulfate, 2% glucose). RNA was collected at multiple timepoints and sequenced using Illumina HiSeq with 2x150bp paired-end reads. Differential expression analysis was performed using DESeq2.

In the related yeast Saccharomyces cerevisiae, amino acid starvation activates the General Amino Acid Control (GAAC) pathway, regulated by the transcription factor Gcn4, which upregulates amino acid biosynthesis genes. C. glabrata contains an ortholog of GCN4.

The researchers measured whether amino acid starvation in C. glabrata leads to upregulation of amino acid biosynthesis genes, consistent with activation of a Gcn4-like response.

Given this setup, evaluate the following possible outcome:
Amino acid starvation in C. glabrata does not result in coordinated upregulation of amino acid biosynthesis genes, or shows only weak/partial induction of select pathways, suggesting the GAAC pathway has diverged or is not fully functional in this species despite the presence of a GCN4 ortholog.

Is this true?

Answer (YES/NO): NO